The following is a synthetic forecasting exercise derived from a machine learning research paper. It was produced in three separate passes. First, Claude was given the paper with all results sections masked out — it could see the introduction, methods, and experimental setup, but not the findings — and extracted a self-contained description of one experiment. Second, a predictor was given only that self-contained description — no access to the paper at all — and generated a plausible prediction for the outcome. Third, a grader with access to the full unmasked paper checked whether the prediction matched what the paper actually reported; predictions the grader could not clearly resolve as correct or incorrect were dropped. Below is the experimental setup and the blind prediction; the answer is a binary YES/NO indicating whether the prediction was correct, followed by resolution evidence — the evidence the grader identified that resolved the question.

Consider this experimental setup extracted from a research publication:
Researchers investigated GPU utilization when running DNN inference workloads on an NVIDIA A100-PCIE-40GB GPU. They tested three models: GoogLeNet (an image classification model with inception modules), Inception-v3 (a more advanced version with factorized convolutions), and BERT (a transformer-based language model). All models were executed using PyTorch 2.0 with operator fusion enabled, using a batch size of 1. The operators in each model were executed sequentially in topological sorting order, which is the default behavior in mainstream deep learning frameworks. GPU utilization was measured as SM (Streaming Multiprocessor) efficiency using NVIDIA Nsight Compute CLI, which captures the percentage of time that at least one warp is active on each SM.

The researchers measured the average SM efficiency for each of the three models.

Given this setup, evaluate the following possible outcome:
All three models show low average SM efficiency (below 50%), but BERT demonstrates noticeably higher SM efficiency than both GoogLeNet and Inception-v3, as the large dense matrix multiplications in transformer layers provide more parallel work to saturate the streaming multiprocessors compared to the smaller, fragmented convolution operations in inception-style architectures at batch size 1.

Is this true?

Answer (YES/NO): YES